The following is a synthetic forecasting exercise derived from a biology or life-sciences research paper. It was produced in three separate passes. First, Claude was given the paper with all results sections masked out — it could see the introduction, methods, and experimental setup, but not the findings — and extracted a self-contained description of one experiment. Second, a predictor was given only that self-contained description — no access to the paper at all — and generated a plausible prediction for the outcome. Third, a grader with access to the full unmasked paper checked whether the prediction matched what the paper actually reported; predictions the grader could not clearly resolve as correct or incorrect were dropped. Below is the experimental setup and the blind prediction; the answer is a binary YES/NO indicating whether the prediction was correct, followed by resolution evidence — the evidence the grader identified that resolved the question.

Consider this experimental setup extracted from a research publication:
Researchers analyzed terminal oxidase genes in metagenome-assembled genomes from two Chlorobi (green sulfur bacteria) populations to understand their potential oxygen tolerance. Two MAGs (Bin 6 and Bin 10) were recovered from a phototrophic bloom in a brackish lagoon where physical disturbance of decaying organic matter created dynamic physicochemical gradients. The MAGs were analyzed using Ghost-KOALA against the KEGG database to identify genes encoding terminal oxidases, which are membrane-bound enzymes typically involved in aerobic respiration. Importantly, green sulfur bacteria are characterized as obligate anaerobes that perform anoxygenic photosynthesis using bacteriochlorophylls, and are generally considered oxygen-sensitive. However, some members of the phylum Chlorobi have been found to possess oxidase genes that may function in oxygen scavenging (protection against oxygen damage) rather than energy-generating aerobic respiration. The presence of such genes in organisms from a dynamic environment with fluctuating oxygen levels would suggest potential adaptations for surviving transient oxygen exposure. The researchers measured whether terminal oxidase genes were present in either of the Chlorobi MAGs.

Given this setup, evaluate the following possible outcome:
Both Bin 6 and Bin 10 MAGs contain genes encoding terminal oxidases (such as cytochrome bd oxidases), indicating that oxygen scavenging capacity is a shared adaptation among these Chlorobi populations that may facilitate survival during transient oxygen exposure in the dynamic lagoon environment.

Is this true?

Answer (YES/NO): YES